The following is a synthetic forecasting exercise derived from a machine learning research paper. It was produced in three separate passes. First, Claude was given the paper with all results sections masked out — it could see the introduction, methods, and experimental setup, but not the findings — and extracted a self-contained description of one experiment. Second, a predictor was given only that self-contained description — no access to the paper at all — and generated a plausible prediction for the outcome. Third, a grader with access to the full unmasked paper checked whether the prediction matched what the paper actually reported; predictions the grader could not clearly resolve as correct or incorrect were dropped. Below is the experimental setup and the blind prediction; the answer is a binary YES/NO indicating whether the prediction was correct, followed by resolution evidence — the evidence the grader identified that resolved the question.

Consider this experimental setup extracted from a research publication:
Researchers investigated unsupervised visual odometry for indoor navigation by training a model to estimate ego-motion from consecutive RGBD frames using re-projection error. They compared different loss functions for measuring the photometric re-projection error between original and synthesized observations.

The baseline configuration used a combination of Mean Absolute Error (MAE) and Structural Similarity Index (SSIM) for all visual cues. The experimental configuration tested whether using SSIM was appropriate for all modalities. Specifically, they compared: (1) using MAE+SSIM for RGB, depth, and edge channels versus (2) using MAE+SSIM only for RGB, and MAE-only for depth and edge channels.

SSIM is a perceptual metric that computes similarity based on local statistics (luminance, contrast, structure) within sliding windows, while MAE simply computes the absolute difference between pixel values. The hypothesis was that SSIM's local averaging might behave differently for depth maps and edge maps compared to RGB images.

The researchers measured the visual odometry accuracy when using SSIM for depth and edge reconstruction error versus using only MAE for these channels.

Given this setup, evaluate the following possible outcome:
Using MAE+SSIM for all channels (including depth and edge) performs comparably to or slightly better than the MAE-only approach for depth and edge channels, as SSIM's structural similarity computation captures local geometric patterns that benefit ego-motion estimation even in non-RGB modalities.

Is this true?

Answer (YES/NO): NO